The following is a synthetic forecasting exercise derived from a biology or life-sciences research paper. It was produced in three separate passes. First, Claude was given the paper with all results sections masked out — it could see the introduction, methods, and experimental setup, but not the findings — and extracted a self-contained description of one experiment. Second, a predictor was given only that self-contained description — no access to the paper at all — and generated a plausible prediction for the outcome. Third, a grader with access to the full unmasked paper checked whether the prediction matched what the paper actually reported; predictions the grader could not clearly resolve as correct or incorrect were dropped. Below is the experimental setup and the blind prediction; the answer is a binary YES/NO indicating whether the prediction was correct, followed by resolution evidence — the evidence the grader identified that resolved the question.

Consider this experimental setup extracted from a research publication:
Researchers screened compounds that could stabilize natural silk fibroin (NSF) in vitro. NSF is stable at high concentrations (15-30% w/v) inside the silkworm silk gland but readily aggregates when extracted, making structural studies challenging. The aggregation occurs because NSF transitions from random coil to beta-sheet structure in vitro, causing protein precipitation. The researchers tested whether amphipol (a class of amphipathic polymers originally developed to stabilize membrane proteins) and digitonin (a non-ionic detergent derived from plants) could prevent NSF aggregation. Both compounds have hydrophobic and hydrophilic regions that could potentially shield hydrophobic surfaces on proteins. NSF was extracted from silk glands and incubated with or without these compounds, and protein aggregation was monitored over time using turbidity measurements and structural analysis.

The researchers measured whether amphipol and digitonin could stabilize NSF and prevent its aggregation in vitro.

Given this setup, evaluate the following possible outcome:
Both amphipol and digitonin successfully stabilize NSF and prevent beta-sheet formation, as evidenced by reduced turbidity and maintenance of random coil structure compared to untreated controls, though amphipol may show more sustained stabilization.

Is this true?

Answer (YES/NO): NO